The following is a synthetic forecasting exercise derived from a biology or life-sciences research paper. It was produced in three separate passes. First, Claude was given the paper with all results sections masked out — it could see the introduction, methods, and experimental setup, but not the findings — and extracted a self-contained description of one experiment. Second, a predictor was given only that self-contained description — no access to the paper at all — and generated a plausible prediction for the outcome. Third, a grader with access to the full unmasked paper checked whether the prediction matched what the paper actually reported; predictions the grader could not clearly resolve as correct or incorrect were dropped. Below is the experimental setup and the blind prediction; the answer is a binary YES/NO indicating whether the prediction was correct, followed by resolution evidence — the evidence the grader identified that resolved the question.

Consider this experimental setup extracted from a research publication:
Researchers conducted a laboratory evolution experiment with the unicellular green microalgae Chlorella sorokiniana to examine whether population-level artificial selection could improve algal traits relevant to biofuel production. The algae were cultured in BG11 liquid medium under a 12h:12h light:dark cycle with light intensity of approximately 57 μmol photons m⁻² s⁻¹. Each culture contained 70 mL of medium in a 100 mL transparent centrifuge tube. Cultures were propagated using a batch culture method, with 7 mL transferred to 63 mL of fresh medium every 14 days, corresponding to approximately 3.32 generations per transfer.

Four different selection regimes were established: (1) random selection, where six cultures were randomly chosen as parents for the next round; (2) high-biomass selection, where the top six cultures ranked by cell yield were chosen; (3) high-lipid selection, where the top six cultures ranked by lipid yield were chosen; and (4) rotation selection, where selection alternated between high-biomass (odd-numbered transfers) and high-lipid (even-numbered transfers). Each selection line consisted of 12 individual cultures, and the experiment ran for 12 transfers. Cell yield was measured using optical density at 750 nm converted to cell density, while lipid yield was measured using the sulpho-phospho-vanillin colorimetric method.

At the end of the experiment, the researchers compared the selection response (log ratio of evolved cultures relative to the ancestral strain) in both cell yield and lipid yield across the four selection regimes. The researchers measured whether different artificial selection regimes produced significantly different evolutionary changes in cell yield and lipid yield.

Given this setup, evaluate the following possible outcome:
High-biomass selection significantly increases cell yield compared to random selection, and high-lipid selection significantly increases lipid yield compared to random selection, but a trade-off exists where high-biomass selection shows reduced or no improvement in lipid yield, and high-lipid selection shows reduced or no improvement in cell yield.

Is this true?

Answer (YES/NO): NO